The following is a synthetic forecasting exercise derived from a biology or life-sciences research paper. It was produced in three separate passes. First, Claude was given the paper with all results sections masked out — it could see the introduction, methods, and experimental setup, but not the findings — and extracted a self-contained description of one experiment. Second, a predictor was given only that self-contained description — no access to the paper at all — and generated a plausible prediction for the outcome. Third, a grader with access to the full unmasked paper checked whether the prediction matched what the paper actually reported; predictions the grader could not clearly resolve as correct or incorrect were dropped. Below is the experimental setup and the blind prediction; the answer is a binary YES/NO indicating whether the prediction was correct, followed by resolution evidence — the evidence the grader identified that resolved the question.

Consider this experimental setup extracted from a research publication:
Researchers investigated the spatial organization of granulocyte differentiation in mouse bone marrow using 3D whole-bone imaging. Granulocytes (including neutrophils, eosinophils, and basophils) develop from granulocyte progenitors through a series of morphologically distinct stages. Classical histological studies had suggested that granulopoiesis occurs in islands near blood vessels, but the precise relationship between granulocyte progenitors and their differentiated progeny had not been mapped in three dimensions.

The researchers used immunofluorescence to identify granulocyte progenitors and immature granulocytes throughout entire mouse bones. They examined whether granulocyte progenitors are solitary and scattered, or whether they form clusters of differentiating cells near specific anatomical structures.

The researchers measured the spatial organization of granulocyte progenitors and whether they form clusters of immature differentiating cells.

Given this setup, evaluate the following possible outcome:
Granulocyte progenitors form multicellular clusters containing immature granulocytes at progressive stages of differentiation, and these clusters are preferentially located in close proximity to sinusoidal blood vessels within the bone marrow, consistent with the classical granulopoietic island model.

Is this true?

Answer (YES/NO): YES